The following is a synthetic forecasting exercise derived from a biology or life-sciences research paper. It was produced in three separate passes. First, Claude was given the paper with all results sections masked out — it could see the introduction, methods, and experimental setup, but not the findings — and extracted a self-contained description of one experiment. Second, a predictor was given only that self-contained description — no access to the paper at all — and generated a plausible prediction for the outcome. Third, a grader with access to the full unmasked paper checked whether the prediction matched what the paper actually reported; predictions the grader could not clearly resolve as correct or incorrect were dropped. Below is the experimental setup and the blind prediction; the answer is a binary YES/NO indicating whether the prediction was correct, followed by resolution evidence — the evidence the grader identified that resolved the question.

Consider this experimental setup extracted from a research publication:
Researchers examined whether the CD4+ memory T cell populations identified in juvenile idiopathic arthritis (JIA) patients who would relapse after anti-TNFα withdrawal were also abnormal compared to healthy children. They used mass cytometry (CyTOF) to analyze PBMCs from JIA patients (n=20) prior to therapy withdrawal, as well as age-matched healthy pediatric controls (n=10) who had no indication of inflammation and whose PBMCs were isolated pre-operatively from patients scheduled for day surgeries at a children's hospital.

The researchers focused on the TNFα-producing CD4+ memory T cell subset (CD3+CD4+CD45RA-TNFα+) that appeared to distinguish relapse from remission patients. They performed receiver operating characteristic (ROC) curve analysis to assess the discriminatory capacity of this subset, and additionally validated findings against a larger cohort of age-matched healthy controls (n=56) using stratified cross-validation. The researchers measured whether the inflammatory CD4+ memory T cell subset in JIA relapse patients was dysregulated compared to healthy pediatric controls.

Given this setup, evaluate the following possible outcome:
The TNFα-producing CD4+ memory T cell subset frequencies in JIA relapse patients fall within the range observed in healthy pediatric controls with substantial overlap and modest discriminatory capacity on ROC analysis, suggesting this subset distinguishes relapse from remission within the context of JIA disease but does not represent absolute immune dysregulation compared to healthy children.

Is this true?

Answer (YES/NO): NO